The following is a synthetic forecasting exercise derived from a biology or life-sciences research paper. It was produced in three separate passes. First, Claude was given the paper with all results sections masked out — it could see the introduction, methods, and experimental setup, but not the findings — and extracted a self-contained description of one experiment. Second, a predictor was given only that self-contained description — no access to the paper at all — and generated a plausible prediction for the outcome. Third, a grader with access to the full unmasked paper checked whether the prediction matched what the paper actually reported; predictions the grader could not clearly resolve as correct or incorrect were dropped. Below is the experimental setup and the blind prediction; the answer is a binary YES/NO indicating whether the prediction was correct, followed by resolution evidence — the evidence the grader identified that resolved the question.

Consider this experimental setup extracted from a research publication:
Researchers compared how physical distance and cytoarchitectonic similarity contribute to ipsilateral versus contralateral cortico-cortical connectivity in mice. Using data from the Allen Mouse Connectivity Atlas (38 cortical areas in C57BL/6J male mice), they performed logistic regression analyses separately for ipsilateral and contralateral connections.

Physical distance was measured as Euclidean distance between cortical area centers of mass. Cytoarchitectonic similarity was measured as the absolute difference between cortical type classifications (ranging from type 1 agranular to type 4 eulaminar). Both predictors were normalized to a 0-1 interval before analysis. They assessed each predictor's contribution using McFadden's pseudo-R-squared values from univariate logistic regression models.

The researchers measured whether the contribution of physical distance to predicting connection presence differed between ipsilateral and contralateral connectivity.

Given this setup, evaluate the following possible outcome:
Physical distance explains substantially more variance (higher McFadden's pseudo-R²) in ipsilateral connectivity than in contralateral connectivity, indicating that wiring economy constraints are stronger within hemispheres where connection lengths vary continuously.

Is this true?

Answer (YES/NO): YES